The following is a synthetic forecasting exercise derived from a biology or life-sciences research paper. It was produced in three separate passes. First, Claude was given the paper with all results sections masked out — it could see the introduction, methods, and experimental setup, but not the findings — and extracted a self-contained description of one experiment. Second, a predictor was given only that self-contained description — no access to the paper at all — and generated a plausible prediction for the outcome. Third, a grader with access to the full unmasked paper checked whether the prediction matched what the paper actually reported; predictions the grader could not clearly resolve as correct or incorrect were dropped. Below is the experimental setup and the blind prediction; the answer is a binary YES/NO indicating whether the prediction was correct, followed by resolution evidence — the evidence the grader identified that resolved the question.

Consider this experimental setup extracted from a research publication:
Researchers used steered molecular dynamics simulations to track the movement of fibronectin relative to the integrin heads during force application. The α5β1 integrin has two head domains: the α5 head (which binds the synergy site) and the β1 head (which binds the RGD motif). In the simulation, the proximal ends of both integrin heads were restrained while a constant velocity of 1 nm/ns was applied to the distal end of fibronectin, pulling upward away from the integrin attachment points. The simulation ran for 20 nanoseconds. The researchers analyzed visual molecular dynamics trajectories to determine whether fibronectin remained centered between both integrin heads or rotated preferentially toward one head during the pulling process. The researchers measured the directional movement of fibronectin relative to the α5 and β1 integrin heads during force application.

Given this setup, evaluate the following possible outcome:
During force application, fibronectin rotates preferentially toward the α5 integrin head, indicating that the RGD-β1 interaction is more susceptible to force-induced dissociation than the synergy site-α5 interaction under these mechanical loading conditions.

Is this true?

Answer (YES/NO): NO